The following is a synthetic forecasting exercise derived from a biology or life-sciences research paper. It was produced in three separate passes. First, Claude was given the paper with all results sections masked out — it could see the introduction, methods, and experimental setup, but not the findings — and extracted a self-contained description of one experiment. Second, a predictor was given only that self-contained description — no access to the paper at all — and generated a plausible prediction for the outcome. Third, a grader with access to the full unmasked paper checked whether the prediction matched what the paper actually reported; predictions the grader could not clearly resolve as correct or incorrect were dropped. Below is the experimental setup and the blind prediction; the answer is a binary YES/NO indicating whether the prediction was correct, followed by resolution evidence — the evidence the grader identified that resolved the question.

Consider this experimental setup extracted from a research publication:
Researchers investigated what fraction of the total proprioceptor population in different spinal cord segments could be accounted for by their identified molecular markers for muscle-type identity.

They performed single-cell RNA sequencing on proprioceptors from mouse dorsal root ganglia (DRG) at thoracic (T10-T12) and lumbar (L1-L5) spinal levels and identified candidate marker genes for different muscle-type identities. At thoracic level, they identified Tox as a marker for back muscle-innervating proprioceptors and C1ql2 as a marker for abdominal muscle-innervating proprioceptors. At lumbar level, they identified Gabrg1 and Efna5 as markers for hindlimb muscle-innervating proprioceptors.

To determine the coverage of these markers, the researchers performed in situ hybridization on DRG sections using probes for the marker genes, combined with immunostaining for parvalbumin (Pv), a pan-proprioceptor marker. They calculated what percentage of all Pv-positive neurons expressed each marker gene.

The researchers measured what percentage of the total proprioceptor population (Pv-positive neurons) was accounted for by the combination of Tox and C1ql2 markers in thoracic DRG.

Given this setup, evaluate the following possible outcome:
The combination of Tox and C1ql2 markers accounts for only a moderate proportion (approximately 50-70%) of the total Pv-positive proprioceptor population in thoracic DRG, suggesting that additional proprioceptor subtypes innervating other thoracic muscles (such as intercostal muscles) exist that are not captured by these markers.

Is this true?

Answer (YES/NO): NO